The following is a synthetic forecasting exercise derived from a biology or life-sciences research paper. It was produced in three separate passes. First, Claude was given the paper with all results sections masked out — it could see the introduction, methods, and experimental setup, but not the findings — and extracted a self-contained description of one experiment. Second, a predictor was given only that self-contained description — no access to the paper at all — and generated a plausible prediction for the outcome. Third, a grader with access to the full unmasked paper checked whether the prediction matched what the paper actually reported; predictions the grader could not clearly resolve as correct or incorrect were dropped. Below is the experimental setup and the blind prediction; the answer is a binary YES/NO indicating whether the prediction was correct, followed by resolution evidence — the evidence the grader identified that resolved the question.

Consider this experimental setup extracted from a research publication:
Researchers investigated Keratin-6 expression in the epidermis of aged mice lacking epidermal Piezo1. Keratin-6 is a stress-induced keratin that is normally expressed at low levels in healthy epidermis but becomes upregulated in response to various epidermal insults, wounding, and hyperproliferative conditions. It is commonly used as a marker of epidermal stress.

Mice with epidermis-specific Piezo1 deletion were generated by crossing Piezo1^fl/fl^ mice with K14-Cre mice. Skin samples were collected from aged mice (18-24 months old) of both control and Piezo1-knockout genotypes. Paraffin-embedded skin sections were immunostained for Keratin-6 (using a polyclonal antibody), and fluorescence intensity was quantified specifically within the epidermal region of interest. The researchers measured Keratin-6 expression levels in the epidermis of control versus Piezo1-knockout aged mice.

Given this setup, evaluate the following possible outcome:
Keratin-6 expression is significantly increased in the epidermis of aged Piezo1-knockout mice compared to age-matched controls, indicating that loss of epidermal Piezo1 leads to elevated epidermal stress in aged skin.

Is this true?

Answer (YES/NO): YES